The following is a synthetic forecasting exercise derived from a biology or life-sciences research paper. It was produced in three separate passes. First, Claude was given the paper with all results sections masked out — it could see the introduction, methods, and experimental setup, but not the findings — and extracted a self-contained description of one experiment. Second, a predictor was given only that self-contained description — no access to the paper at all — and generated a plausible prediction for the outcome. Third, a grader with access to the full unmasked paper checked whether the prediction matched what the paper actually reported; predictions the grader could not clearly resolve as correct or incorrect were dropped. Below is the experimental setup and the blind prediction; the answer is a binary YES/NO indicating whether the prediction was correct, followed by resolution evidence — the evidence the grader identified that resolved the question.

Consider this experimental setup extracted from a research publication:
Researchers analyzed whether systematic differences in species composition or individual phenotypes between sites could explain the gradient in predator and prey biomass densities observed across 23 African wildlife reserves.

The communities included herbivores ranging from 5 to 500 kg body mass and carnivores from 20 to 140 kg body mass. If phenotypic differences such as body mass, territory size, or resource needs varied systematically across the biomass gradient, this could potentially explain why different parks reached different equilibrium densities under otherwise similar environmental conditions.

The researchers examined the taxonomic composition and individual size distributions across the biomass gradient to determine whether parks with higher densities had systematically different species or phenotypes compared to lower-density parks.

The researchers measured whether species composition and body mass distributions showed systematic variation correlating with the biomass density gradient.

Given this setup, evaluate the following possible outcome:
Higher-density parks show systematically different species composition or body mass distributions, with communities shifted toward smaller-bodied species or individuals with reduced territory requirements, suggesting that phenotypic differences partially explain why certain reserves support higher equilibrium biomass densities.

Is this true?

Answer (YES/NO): NO